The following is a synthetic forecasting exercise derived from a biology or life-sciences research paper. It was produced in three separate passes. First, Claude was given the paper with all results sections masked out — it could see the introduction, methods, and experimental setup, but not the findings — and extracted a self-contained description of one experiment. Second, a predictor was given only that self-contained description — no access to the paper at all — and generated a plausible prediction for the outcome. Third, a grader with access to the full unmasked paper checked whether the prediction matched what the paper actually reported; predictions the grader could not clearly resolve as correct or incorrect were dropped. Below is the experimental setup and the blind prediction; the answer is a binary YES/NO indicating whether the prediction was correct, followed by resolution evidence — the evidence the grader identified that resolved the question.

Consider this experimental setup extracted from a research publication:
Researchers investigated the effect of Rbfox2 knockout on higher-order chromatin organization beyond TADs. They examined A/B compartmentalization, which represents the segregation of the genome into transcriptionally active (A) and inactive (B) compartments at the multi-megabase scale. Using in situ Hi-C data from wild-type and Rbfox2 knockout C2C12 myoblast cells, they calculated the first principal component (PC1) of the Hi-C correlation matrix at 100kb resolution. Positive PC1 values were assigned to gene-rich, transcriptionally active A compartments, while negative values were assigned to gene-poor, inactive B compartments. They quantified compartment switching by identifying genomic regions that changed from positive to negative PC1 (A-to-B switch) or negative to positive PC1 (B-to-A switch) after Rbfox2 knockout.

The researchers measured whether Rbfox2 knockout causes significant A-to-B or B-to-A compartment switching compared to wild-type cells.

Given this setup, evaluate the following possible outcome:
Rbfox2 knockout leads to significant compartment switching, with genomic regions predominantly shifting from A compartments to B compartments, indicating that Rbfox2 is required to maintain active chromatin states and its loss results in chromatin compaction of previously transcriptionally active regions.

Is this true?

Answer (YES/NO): NO